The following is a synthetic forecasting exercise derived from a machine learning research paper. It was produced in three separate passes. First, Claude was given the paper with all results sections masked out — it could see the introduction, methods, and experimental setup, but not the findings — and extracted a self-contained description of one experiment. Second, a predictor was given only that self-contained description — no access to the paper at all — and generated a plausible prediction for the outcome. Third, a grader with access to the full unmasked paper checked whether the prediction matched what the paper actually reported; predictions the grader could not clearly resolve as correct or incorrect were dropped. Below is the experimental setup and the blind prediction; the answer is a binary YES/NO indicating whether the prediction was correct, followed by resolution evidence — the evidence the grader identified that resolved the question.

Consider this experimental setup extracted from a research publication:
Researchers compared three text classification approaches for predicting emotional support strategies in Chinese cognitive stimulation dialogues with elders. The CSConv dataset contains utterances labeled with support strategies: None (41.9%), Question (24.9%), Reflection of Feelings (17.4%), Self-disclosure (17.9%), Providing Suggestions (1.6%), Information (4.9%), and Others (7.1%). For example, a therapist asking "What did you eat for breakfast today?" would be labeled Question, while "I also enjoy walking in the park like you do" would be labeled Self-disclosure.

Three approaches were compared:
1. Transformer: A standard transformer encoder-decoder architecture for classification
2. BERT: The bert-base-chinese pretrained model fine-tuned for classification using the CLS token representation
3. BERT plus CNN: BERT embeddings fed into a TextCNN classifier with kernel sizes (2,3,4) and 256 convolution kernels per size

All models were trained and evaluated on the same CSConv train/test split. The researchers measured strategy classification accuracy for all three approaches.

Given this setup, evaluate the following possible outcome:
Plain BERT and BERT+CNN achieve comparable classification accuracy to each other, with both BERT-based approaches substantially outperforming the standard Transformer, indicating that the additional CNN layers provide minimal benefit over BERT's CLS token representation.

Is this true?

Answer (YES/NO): YES